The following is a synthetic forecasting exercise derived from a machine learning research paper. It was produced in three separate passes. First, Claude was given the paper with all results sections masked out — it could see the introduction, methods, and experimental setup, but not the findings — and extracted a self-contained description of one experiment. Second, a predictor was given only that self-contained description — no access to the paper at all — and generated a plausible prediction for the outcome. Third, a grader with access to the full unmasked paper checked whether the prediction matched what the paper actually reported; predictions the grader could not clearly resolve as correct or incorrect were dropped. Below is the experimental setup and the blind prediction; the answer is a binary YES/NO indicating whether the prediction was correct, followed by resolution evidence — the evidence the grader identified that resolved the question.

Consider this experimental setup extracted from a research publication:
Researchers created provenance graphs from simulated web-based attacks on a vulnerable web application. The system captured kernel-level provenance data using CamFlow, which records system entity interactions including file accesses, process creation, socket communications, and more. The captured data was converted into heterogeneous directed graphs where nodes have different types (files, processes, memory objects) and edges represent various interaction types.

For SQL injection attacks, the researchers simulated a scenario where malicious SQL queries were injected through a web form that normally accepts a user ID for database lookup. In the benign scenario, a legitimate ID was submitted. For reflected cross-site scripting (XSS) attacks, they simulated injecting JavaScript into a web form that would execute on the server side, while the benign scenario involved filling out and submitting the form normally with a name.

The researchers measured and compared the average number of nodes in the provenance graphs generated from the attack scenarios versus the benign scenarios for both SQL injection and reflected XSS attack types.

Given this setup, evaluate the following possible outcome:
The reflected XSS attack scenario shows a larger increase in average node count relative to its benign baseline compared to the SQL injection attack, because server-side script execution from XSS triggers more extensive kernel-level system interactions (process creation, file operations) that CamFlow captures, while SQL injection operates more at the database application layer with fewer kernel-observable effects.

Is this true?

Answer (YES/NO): NO